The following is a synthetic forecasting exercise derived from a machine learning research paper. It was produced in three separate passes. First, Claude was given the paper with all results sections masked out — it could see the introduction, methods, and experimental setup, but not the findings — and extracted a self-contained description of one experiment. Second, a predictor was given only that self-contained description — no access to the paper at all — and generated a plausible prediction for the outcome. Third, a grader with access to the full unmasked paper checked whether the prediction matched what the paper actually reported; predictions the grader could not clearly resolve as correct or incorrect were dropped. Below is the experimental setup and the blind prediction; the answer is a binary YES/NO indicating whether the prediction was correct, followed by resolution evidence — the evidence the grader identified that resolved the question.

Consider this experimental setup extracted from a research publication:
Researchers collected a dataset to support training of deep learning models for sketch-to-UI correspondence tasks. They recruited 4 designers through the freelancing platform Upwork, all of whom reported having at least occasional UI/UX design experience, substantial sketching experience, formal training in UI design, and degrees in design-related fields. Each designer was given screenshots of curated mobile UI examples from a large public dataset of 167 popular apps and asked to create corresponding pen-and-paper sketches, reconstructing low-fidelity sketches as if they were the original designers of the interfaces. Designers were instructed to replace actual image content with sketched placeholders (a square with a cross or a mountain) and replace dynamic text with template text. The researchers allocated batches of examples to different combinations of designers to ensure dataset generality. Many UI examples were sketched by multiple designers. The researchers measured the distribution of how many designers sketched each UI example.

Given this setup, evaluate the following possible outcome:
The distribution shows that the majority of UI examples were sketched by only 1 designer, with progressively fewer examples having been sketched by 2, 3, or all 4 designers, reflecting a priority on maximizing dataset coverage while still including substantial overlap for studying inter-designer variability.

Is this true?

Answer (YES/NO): NO